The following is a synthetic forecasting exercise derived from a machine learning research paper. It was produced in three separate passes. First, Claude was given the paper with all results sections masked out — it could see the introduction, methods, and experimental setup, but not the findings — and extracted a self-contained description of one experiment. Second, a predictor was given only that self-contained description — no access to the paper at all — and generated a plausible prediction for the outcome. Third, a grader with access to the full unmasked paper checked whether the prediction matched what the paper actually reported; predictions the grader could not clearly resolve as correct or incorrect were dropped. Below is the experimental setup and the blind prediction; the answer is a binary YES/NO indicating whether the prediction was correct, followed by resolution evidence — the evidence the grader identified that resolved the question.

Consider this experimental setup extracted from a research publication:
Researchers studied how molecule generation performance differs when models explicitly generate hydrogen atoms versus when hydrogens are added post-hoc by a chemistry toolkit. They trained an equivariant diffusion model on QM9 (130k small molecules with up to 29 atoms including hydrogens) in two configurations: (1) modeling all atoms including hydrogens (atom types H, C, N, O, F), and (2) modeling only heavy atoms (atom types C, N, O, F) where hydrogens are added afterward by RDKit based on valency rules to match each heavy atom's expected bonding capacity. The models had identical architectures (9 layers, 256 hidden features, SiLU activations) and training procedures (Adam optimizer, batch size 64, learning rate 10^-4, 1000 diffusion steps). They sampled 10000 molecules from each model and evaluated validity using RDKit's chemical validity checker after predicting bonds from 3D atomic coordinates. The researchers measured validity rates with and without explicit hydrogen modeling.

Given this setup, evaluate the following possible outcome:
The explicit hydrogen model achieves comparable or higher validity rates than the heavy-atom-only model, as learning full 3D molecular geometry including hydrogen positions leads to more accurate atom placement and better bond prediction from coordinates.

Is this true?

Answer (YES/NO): NO